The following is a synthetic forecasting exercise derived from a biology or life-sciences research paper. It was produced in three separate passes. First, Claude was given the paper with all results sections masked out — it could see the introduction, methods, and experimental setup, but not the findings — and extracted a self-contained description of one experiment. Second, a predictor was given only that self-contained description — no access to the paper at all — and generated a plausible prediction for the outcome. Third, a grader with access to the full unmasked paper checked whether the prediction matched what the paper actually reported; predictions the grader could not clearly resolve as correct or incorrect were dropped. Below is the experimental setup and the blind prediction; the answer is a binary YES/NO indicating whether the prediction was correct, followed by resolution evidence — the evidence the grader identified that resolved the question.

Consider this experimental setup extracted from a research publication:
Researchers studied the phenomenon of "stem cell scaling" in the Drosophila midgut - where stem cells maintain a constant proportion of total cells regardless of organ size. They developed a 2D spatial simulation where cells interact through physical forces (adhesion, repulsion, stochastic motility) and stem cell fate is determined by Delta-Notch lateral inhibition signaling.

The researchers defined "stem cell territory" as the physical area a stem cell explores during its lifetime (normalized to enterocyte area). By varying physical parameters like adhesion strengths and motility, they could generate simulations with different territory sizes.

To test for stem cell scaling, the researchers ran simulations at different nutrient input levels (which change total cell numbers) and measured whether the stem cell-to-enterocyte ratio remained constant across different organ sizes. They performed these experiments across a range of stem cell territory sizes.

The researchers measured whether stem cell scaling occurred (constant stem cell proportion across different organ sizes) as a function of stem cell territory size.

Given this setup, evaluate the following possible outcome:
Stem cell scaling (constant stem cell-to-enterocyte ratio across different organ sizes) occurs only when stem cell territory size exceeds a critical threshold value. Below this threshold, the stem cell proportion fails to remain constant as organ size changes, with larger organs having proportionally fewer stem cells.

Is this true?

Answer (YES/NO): YES